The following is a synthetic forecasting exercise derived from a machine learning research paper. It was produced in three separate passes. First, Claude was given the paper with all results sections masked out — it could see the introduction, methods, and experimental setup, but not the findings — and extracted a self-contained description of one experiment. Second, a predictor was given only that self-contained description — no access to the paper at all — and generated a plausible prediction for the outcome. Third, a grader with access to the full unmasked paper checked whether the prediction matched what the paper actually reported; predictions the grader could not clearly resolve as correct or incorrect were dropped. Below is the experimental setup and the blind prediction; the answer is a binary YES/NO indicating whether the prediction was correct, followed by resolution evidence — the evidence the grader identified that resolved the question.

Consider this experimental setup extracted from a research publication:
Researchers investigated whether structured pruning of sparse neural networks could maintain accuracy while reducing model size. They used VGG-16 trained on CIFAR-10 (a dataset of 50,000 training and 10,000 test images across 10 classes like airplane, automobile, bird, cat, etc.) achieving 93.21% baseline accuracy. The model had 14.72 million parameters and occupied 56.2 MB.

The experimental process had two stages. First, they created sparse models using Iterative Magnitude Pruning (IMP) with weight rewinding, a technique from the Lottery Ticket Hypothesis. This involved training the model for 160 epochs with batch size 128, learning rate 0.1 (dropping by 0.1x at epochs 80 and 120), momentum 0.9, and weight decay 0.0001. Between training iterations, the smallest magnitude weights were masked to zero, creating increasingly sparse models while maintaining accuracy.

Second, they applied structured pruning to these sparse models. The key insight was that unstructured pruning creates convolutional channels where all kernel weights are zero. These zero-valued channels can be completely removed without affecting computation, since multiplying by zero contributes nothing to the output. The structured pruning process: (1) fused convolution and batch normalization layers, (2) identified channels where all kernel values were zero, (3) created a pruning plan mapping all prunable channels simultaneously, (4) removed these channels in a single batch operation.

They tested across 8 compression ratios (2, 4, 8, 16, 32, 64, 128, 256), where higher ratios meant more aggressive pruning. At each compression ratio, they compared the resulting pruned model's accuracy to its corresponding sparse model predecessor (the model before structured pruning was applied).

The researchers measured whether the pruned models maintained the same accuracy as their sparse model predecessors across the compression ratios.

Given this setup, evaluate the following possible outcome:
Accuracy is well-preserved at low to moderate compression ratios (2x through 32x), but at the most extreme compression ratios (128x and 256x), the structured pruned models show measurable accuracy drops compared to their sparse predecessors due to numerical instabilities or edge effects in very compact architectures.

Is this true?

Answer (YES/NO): NO